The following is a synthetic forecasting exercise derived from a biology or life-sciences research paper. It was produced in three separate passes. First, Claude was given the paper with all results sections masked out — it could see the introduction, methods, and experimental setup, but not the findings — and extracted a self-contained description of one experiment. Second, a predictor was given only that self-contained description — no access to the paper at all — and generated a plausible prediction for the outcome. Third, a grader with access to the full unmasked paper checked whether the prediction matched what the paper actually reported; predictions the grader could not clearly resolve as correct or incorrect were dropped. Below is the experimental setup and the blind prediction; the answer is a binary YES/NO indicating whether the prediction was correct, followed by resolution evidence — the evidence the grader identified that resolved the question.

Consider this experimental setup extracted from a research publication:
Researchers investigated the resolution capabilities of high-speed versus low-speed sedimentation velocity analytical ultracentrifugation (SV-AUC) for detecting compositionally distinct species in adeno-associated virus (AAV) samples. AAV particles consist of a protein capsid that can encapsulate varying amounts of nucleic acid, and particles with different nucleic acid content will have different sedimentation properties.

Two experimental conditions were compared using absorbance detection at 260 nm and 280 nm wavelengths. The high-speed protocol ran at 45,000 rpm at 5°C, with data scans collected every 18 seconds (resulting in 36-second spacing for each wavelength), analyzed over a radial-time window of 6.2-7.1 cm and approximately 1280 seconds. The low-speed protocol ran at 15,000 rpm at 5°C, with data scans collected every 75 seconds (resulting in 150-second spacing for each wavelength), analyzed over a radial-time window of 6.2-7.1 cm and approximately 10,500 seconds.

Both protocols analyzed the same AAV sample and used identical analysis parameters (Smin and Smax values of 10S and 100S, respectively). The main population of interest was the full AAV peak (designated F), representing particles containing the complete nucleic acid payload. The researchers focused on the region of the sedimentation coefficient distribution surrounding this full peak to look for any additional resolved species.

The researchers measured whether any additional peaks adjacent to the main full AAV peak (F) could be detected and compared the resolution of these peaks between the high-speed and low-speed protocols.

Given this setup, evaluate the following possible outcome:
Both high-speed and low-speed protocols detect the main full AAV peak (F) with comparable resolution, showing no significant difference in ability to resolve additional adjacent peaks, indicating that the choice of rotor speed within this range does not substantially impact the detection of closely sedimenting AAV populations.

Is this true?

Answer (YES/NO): NO